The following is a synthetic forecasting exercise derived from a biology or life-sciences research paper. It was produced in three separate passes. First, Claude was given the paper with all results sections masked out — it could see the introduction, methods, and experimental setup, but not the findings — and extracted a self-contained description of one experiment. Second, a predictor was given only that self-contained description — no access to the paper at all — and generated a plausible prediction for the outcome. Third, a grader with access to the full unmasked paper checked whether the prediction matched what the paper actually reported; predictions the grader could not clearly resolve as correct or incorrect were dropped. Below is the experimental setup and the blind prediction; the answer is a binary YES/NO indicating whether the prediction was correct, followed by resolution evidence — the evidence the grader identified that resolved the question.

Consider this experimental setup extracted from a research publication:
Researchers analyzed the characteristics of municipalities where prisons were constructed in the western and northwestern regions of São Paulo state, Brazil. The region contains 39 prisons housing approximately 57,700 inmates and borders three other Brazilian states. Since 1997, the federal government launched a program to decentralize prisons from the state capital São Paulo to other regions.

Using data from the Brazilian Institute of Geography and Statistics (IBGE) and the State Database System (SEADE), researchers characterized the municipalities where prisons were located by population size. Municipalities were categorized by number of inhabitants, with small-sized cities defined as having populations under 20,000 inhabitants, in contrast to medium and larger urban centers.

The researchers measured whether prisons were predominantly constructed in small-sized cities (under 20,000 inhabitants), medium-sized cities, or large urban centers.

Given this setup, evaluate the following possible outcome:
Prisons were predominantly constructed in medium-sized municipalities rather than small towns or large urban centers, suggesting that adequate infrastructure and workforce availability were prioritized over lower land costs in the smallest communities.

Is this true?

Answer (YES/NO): NO